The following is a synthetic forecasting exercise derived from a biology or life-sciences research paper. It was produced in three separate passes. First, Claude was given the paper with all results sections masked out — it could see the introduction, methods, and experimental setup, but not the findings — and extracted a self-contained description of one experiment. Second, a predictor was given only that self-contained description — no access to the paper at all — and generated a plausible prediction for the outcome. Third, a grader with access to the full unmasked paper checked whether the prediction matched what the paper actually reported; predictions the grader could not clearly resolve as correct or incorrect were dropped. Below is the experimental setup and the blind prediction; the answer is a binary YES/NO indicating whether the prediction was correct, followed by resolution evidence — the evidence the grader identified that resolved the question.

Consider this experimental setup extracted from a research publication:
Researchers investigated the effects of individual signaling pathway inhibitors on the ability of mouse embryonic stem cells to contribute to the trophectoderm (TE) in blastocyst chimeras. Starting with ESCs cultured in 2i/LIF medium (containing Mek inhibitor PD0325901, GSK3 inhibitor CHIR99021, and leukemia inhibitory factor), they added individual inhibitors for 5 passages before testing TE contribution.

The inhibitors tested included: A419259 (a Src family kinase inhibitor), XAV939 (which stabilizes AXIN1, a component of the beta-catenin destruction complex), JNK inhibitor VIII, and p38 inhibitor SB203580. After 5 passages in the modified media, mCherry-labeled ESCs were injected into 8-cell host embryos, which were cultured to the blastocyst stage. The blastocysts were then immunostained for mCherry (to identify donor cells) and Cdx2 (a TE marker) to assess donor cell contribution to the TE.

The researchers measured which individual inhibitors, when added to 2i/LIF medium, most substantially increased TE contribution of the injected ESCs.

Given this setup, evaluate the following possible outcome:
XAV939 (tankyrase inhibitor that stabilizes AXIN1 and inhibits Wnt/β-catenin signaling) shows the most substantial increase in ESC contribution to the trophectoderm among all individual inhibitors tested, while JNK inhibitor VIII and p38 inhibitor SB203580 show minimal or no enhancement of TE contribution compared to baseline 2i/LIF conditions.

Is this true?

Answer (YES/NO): NO